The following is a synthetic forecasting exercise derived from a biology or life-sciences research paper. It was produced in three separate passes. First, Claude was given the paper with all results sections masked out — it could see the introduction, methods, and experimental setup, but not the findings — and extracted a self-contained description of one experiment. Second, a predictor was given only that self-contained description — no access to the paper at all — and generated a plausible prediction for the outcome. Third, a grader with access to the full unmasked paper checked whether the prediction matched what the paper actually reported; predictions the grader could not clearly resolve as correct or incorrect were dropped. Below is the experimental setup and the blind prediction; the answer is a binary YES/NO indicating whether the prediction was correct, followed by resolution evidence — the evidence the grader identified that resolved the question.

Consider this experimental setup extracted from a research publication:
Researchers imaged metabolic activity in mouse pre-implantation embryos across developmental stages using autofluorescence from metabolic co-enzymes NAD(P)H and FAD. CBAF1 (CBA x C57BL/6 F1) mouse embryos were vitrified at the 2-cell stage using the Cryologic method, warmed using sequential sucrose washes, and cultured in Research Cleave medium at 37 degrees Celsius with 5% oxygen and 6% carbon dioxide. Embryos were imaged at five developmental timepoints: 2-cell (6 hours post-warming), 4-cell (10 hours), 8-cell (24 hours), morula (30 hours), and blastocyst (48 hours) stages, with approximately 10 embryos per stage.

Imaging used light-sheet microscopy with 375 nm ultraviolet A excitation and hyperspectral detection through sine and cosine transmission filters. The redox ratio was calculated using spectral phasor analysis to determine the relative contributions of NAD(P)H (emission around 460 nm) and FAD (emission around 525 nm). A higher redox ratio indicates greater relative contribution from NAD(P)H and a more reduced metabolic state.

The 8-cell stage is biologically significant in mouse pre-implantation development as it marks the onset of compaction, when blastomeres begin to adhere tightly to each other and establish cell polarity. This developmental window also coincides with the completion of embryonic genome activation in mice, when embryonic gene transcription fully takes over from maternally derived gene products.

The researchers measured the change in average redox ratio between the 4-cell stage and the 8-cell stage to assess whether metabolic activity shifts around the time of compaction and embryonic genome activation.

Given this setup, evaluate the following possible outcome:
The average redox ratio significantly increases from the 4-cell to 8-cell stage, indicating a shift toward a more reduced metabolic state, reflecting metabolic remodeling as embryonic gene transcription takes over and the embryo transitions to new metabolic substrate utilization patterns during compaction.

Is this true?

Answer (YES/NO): NO